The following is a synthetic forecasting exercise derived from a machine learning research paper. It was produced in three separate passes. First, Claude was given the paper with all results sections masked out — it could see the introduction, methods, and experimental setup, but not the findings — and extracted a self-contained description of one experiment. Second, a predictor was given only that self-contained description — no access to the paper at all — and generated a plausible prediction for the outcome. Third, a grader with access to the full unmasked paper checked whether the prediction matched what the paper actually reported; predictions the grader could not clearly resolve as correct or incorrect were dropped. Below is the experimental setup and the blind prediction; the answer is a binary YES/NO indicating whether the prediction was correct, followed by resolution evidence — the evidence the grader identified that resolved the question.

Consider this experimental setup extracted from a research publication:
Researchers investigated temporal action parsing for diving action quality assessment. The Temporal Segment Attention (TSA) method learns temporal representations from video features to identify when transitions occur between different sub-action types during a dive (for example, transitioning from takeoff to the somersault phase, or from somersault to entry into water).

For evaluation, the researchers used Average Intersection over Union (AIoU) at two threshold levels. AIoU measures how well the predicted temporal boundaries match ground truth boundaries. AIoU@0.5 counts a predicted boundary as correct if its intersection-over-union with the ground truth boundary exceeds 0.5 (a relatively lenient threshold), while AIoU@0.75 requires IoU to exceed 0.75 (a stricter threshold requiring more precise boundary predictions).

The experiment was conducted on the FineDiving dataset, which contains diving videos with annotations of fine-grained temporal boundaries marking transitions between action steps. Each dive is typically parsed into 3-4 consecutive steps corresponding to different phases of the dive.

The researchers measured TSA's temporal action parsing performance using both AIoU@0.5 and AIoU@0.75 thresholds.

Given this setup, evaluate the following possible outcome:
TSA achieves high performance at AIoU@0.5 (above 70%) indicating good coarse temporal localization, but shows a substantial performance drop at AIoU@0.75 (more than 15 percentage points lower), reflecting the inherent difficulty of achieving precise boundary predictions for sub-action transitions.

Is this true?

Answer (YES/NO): YES